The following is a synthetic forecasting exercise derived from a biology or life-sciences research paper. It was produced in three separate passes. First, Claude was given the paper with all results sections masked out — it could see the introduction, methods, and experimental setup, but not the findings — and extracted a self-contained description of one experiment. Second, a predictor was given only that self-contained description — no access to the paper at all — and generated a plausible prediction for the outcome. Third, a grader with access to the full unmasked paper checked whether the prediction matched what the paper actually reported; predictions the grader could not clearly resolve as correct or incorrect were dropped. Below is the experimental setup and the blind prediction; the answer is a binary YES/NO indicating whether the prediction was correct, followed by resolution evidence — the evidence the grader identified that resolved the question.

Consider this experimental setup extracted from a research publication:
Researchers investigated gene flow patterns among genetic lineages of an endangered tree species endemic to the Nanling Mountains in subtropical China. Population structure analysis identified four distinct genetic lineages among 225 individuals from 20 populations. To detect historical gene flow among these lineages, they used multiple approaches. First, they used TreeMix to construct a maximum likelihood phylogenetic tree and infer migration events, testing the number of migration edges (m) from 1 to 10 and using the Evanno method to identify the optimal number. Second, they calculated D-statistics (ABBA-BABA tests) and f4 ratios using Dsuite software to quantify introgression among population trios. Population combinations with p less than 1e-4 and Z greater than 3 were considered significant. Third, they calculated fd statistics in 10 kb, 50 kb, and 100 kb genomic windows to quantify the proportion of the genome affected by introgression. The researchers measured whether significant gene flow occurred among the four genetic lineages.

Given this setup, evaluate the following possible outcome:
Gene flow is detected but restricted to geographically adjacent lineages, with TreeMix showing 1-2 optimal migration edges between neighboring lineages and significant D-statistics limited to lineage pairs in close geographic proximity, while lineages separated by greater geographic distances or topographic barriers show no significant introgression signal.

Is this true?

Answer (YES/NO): NO